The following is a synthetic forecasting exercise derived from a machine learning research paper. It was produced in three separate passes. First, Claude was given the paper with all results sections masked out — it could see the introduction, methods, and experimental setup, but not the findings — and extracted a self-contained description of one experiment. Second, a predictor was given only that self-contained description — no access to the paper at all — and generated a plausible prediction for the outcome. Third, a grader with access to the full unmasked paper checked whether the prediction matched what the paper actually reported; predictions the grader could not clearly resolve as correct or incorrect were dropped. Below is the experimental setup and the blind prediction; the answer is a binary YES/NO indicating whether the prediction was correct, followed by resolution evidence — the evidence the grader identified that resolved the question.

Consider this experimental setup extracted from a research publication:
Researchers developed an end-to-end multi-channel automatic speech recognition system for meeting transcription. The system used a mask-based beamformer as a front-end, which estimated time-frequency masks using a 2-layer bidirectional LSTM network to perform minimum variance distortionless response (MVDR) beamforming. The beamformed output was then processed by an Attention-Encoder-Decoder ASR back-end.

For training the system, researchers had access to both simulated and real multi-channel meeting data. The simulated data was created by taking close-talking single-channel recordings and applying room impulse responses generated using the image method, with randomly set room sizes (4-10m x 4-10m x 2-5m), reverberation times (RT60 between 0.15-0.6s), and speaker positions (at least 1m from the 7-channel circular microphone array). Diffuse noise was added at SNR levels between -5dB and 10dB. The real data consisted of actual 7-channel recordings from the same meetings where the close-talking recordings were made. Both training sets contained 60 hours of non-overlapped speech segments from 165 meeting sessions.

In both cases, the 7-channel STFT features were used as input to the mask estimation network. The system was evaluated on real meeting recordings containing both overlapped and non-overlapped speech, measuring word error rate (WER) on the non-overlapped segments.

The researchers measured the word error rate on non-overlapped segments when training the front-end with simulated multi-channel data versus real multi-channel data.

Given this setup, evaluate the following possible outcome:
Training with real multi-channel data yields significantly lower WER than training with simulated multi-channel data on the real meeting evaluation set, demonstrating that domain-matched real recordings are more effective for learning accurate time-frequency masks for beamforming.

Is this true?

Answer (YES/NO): YES